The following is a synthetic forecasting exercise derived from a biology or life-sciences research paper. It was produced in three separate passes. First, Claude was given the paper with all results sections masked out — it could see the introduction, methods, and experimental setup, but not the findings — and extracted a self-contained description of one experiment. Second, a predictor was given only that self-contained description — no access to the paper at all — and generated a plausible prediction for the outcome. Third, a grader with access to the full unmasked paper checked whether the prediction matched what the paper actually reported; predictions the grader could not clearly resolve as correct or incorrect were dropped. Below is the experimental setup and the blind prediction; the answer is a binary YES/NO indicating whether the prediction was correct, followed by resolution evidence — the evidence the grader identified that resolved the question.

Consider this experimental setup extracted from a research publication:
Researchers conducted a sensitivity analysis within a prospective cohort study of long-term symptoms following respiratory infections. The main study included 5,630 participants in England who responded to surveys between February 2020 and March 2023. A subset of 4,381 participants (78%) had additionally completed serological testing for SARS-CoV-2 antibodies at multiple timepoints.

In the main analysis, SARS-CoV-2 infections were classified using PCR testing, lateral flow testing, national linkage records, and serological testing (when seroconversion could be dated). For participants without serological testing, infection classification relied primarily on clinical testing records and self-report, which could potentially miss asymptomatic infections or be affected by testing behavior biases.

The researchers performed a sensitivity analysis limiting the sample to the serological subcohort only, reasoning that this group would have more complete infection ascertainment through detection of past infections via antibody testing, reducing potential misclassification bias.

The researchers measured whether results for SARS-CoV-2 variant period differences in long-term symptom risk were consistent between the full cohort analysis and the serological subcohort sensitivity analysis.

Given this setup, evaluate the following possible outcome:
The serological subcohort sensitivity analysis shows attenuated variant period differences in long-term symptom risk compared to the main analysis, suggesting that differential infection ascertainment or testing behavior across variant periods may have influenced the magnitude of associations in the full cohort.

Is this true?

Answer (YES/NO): NO